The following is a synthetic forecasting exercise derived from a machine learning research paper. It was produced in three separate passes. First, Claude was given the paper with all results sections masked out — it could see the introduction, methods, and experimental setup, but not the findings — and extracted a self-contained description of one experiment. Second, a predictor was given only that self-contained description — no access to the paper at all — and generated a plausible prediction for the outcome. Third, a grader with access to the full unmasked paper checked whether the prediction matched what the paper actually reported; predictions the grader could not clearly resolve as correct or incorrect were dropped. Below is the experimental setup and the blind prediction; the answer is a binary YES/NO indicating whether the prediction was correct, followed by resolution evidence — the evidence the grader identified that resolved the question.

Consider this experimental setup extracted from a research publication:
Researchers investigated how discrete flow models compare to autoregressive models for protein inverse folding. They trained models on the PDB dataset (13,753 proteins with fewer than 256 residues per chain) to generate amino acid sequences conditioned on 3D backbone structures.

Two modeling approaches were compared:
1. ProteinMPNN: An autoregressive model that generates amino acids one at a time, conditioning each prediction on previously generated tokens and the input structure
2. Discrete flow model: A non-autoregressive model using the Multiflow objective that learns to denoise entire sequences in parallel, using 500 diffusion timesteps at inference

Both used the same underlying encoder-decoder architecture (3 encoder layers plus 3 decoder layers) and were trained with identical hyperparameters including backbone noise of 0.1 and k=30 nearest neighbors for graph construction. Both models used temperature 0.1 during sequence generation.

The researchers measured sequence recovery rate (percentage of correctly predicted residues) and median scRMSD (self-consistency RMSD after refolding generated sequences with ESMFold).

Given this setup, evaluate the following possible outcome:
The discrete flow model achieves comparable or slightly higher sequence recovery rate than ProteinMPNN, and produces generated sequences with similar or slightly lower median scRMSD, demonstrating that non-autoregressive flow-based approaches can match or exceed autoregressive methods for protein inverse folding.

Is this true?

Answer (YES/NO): NO